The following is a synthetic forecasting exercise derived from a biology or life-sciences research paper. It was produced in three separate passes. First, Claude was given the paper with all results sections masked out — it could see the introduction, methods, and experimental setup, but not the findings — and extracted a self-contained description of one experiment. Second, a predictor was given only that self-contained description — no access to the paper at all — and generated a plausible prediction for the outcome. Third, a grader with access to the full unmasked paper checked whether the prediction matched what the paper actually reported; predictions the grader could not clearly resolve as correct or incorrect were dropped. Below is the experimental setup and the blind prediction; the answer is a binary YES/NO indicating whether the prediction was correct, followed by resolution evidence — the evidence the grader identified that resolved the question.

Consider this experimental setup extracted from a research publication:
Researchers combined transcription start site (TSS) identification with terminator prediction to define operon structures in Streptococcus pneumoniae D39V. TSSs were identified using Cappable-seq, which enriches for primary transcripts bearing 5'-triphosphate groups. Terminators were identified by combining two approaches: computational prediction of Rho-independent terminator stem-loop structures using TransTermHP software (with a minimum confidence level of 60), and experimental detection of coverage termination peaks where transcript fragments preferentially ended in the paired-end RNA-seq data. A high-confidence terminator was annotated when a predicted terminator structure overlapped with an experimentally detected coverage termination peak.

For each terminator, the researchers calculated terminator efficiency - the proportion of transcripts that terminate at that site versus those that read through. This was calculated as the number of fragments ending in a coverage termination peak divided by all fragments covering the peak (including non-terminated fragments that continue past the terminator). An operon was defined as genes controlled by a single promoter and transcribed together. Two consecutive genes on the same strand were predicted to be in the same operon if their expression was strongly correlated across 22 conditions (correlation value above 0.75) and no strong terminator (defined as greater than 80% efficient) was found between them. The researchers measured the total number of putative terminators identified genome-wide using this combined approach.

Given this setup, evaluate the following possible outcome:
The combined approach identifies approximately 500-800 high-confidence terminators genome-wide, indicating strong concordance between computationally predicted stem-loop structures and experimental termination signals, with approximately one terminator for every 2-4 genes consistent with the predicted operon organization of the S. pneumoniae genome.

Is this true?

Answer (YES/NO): YES